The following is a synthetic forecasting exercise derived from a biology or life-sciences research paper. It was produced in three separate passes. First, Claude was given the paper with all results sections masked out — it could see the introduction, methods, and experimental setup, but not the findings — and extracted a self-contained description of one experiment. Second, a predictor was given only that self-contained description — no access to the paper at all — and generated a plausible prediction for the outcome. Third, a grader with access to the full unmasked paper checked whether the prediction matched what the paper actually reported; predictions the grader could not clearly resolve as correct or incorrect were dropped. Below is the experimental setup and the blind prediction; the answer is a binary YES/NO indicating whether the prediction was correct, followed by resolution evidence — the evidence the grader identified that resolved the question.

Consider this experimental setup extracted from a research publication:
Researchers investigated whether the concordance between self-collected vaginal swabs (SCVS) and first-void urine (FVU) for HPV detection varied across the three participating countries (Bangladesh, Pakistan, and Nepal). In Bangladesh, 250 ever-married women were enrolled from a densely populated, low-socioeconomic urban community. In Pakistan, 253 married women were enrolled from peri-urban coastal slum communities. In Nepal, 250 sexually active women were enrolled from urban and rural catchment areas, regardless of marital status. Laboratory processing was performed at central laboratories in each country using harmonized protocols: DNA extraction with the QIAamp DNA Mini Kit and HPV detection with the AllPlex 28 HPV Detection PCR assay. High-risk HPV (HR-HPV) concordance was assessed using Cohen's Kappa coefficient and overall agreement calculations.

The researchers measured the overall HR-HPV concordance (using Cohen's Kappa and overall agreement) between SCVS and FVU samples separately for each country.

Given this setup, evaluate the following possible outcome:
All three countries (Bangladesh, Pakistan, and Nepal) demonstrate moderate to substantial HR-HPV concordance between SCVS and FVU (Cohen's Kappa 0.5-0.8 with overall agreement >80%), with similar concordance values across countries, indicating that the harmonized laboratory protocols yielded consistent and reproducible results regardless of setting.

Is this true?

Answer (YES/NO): YES